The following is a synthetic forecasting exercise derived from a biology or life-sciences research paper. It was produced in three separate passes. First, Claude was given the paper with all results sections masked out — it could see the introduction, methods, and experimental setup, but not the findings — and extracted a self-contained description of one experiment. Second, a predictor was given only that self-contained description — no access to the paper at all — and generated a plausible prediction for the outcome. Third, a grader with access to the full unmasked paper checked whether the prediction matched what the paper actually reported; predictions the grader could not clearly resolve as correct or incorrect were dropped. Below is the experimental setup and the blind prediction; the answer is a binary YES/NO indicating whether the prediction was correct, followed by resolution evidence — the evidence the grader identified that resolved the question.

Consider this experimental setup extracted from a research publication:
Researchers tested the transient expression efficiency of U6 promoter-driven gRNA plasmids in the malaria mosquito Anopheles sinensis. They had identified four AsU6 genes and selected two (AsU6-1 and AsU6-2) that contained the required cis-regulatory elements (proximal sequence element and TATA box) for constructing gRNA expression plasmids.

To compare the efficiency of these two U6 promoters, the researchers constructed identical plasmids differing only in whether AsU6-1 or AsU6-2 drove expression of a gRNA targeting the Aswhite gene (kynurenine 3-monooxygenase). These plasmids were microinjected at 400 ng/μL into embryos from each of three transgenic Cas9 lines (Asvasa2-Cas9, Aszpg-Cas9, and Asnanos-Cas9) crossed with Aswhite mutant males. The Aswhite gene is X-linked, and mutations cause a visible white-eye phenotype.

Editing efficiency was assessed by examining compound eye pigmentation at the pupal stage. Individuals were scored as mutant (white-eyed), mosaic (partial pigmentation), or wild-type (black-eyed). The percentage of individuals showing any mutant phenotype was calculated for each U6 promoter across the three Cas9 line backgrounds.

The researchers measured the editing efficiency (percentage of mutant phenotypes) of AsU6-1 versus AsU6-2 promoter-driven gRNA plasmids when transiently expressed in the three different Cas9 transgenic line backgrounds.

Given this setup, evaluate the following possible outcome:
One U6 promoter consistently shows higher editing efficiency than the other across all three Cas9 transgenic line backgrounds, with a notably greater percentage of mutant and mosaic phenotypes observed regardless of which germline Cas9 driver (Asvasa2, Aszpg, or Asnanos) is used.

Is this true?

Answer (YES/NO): NO